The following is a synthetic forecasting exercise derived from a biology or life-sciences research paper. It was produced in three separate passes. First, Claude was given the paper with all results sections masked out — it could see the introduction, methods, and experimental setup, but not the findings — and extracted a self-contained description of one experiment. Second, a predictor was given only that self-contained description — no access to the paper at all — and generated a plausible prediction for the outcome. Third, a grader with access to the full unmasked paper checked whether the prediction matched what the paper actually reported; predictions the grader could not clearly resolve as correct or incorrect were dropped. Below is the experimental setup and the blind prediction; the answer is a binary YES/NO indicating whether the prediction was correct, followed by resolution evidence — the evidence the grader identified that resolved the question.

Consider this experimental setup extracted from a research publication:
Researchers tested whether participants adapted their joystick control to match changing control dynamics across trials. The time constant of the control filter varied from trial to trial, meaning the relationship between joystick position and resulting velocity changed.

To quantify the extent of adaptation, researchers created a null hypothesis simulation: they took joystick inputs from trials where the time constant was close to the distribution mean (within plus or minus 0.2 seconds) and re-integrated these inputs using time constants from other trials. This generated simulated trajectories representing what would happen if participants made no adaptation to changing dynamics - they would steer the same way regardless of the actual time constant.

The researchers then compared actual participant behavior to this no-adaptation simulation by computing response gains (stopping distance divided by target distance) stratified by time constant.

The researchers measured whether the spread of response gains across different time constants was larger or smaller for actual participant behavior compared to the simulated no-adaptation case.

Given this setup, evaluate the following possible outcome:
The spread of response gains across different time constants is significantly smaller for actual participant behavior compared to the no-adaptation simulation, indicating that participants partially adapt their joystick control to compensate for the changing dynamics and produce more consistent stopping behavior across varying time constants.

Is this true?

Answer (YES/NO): NO